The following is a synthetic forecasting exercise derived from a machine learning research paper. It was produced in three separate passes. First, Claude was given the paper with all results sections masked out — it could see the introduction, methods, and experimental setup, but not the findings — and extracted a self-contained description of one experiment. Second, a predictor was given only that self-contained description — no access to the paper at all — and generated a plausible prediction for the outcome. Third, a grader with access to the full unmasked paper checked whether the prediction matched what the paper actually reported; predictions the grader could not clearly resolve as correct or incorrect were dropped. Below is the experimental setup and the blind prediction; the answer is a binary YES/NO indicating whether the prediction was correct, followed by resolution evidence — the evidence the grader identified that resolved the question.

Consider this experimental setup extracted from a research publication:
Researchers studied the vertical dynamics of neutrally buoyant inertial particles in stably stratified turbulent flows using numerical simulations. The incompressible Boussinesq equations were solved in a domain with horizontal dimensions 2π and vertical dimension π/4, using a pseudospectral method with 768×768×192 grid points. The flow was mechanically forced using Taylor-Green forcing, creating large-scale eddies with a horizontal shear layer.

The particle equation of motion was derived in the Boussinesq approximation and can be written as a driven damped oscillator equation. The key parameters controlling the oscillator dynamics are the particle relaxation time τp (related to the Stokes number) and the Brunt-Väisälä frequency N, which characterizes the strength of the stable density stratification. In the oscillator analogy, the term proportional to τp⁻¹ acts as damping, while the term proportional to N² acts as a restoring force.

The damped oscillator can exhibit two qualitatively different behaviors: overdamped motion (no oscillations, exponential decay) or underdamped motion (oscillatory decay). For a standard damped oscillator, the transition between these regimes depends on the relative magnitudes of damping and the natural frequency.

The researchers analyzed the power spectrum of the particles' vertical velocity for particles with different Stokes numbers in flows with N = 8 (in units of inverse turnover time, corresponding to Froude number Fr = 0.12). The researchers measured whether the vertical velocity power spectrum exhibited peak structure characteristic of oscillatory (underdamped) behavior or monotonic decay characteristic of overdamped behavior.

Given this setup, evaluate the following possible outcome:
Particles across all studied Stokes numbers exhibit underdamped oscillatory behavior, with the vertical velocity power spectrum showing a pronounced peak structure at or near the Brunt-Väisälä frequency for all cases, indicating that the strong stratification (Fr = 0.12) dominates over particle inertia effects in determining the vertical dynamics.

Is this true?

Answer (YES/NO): NO